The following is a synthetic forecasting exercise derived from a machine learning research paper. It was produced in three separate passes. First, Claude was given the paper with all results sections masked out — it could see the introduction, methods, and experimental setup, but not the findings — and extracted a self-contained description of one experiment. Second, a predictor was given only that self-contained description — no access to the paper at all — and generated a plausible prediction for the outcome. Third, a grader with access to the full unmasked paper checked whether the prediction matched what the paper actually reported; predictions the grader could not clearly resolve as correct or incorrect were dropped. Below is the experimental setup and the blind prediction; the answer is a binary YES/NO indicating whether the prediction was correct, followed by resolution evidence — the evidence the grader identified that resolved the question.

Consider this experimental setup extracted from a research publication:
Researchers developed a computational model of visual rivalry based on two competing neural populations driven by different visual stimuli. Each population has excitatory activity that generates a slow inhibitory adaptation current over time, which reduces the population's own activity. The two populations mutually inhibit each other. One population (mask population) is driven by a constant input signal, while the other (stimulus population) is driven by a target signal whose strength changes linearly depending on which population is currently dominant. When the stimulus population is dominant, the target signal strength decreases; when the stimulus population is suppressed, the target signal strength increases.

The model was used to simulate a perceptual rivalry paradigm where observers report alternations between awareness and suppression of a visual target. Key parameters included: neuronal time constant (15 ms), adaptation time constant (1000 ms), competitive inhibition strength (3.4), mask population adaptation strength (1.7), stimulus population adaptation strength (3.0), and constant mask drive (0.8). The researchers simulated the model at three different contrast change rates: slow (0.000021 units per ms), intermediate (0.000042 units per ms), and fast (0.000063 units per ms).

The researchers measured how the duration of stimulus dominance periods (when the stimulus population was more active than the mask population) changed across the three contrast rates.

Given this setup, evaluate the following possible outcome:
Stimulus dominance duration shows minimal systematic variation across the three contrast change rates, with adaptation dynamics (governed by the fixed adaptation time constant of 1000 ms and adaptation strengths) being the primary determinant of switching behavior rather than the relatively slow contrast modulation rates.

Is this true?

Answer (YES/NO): NO